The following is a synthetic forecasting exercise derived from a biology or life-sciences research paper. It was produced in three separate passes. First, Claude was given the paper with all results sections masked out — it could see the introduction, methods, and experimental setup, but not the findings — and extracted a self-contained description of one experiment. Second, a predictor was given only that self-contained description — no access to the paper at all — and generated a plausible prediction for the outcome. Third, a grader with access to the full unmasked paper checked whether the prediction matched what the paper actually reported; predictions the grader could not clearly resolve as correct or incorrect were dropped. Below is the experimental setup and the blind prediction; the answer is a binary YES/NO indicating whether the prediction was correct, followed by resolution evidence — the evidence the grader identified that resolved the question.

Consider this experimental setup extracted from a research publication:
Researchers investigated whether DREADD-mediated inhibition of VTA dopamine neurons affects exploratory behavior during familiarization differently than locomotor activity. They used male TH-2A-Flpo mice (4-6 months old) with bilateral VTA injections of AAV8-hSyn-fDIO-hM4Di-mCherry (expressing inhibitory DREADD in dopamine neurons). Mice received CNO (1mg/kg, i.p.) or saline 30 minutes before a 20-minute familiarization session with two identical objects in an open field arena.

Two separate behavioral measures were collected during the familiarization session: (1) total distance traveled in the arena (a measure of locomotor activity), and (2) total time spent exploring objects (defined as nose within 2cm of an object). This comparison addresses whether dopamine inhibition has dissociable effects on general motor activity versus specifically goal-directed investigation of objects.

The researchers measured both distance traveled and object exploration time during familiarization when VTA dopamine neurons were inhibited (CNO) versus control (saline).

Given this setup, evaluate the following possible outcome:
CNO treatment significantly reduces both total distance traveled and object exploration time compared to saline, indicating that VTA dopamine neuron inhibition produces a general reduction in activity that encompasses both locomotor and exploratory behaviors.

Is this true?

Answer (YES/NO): NO